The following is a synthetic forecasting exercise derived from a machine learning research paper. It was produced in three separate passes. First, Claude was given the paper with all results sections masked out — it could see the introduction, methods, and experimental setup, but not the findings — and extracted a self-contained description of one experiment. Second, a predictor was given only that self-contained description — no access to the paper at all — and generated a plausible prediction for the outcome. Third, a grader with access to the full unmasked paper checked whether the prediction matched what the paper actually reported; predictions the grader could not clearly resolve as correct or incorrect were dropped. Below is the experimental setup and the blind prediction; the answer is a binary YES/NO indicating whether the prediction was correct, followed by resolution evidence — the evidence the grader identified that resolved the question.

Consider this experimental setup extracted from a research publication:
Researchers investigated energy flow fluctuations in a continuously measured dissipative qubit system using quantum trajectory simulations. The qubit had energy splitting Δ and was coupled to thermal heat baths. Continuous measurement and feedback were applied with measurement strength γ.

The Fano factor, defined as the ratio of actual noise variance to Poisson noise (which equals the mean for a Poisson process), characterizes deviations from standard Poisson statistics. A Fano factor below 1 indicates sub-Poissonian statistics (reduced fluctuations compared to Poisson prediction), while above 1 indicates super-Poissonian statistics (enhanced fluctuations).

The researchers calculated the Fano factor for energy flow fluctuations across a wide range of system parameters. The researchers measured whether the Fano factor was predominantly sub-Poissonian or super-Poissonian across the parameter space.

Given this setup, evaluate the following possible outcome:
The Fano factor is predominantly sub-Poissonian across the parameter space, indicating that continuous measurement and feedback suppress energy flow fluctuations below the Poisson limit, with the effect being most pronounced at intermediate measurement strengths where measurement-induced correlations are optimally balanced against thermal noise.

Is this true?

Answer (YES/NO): NO